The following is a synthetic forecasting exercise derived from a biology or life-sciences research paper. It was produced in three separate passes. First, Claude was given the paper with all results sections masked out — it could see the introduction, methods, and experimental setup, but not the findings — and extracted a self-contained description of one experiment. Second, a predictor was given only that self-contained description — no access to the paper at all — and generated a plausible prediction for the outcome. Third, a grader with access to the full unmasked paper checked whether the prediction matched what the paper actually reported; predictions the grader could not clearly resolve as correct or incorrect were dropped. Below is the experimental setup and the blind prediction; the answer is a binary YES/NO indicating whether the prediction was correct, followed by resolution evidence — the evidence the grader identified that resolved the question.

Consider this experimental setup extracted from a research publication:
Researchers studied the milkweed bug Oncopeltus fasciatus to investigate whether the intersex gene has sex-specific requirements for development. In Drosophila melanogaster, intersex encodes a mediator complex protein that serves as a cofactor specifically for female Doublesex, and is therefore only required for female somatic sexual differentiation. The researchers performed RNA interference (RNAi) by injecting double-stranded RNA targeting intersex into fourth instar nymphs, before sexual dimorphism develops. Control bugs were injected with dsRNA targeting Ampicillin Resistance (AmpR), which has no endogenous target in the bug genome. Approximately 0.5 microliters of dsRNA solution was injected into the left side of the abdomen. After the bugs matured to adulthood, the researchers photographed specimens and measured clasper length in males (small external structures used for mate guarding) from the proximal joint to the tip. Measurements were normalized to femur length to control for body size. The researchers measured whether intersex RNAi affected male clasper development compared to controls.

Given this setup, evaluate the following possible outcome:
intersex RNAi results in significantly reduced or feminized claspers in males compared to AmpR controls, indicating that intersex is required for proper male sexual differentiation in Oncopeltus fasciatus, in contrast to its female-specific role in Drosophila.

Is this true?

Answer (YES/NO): YES